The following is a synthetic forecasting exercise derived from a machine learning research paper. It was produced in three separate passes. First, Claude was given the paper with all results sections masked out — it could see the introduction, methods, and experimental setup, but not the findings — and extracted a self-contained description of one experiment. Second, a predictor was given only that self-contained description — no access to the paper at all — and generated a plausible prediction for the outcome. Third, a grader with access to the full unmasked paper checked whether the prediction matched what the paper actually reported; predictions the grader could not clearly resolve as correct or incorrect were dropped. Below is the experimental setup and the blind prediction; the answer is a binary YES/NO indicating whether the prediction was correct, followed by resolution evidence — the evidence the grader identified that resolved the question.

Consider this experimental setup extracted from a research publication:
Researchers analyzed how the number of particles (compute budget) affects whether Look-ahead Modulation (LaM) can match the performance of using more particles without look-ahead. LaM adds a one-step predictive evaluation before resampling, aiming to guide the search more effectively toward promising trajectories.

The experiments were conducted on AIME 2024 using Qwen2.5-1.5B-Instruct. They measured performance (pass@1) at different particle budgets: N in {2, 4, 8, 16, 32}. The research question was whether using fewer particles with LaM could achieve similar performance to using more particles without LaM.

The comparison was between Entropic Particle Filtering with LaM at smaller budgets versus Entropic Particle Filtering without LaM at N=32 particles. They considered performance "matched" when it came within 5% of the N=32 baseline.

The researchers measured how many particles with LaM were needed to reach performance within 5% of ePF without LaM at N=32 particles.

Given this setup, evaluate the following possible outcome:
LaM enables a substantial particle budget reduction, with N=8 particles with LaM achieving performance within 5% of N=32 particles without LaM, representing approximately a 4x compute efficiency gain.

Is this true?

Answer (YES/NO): YES